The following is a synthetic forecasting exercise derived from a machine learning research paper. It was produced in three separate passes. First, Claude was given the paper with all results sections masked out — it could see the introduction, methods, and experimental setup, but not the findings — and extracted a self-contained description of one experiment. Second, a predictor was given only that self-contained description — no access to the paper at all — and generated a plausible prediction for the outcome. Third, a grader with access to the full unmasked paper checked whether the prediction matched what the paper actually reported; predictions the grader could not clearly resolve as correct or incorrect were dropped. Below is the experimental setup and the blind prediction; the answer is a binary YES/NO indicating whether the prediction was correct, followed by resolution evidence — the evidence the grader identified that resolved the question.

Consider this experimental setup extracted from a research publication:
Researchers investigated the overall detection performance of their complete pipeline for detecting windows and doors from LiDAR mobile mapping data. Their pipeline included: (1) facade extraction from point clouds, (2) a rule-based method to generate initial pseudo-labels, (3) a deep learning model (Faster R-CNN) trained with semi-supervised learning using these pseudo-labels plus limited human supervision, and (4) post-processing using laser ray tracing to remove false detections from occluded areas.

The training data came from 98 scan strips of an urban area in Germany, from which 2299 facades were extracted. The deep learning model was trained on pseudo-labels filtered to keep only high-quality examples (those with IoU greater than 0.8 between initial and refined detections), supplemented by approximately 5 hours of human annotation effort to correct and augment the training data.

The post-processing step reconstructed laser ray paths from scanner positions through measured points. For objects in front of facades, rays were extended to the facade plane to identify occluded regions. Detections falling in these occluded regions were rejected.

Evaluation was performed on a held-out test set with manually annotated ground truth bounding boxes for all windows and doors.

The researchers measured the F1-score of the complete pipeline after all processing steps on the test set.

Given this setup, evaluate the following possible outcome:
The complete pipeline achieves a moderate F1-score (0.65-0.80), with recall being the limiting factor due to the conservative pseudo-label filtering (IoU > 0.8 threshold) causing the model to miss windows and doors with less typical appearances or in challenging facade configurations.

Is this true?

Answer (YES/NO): NO